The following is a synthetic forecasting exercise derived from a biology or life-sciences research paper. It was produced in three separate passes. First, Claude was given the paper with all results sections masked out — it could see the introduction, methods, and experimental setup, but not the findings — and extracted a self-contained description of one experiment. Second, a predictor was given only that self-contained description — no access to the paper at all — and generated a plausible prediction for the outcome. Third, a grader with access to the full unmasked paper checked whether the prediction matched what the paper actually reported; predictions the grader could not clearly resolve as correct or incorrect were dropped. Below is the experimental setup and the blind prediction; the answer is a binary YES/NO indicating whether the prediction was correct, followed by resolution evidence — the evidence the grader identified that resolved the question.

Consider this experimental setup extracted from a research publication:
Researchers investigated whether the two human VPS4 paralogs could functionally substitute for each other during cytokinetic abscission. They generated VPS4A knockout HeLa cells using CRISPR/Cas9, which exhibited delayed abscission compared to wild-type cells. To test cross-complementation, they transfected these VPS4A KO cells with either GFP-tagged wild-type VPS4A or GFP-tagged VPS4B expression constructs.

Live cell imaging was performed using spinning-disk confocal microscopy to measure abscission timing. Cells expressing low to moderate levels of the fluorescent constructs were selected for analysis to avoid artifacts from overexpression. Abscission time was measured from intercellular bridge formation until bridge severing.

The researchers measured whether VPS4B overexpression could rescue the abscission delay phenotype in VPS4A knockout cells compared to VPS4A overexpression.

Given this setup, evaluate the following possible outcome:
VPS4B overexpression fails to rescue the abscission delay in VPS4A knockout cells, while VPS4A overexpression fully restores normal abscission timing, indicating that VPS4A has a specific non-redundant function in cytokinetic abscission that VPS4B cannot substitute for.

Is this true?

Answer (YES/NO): NO